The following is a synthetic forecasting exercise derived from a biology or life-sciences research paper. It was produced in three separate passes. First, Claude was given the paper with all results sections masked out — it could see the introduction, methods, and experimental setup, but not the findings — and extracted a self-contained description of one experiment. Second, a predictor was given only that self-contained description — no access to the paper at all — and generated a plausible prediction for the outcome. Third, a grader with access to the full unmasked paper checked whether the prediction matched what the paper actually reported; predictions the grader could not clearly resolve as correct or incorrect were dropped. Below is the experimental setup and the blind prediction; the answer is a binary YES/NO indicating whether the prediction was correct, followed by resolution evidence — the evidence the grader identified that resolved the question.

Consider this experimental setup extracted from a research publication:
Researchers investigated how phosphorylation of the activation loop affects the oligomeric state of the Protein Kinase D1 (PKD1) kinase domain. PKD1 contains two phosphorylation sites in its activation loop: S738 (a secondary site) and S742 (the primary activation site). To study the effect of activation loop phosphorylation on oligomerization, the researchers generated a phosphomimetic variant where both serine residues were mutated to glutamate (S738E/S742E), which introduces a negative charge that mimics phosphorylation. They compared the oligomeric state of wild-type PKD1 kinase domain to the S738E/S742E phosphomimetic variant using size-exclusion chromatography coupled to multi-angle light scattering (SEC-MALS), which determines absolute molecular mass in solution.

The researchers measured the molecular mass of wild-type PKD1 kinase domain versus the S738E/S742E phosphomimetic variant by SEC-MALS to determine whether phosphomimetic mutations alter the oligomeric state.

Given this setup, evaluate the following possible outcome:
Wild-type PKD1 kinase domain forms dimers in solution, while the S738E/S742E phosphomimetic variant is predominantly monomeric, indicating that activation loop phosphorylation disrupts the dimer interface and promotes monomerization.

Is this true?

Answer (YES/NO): YES